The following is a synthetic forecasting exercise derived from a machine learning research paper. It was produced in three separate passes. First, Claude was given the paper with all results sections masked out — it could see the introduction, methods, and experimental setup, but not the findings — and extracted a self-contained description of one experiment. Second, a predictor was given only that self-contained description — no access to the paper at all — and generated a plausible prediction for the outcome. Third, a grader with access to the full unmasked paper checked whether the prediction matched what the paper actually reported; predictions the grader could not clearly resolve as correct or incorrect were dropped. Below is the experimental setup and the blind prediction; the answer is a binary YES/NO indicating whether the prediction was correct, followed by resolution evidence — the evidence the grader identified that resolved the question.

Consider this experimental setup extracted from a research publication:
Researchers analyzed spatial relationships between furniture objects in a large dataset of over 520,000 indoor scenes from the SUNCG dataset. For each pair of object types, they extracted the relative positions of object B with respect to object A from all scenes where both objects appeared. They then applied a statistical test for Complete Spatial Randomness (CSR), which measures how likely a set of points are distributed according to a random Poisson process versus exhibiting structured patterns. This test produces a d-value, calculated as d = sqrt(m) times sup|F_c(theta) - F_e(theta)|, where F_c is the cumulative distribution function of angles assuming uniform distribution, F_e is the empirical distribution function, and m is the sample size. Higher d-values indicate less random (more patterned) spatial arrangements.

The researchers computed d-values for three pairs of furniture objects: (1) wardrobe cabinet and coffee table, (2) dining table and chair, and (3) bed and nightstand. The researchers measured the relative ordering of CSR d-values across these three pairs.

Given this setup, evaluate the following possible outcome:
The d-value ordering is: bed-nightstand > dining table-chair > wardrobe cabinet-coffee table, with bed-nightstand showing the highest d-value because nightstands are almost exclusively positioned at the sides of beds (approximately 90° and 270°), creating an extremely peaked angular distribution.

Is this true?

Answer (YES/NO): YES